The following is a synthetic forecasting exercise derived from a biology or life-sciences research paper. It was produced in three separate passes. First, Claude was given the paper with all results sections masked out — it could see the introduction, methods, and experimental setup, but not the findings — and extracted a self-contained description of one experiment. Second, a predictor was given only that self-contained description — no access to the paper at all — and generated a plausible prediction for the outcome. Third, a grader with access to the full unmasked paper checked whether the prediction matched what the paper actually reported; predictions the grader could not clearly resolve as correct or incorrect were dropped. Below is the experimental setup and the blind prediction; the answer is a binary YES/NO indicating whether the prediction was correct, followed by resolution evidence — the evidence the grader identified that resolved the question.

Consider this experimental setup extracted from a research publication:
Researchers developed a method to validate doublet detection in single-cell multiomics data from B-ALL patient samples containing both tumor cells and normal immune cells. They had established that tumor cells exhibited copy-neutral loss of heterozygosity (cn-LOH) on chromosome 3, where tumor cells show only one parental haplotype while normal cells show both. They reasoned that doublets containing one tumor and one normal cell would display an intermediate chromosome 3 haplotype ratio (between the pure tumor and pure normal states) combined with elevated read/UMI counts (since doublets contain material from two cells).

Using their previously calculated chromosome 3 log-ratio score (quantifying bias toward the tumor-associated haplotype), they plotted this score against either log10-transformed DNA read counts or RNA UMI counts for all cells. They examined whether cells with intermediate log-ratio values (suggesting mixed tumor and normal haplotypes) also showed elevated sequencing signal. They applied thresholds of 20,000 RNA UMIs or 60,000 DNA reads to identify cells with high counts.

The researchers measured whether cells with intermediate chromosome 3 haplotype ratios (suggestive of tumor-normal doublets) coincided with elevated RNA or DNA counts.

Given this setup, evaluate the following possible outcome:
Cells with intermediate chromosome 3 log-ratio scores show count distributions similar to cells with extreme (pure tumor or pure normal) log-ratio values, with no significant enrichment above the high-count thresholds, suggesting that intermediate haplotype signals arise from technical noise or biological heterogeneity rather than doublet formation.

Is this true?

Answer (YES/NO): NO